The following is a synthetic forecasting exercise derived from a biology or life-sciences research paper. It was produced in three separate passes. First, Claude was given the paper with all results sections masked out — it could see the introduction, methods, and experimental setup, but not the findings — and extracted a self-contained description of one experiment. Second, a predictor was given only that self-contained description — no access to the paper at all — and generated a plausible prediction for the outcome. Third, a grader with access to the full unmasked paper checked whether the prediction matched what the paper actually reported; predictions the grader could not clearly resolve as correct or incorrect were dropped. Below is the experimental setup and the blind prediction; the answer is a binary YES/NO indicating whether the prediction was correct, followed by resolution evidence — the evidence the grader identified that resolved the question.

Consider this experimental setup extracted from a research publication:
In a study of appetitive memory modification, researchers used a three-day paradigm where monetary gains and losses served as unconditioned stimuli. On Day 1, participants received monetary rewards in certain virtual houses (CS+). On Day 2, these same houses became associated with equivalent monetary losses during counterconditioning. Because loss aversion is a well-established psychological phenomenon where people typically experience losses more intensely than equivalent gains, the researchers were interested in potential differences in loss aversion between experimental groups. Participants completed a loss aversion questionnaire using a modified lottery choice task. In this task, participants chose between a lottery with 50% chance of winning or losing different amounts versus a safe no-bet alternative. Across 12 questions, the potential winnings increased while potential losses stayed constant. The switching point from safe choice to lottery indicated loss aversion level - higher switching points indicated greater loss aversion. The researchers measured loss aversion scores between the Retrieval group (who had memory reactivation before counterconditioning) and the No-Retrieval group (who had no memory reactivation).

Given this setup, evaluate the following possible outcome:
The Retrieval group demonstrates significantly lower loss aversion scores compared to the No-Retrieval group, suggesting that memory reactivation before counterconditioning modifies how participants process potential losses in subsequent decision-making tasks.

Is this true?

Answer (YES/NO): NO